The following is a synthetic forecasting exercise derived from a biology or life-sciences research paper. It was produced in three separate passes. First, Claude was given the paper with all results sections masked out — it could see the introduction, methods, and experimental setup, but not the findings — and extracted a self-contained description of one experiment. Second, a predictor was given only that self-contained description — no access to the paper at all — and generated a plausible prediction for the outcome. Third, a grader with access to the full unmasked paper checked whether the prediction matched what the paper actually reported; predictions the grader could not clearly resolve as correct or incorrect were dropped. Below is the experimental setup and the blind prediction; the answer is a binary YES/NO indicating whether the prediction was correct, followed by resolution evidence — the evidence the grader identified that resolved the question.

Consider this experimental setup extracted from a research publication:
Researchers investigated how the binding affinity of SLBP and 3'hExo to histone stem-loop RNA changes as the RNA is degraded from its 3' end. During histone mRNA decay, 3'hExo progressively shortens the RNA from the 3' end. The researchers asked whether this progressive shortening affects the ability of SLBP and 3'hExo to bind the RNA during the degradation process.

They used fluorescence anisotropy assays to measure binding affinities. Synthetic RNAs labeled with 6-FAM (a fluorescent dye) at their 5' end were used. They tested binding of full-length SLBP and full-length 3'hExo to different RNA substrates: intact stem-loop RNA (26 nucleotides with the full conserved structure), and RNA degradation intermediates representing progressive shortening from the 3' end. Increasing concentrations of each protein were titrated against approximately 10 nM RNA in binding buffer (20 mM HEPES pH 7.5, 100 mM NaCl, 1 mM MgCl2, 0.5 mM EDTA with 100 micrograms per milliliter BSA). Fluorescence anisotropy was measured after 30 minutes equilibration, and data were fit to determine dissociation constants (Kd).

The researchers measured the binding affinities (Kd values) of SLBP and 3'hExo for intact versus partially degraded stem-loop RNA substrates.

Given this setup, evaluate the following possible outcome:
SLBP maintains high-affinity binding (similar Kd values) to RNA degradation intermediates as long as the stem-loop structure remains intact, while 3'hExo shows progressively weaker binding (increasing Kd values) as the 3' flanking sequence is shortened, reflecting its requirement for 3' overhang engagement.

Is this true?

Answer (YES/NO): NO